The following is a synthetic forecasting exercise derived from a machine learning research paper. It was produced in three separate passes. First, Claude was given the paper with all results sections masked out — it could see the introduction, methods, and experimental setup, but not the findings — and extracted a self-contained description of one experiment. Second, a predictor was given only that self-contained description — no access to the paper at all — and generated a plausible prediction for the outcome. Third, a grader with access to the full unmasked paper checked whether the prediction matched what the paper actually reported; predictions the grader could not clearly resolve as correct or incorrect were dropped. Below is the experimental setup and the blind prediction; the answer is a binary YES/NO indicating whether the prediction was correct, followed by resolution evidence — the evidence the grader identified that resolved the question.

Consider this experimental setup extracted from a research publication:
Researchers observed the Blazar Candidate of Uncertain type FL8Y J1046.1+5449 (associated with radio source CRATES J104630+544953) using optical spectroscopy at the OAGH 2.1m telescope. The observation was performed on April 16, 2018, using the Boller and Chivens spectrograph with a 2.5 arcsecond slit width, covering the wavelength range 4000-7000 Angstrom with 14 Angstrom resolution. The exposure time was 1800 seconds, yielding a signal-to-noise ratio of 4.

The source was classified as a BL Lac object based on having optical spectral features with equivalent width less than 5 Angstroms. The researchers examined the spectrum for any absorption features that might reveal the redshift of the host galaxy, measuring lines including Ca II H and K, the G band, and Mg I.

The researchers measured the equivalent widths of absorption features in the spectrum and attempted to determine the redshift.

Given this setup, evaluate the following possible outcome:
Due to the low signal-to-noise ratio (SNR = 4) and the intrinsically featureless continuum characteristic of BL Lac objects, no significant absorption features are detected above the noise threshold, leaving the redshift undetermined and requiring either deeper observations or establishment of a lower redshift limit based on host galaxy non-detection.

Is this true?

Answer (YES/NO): NO